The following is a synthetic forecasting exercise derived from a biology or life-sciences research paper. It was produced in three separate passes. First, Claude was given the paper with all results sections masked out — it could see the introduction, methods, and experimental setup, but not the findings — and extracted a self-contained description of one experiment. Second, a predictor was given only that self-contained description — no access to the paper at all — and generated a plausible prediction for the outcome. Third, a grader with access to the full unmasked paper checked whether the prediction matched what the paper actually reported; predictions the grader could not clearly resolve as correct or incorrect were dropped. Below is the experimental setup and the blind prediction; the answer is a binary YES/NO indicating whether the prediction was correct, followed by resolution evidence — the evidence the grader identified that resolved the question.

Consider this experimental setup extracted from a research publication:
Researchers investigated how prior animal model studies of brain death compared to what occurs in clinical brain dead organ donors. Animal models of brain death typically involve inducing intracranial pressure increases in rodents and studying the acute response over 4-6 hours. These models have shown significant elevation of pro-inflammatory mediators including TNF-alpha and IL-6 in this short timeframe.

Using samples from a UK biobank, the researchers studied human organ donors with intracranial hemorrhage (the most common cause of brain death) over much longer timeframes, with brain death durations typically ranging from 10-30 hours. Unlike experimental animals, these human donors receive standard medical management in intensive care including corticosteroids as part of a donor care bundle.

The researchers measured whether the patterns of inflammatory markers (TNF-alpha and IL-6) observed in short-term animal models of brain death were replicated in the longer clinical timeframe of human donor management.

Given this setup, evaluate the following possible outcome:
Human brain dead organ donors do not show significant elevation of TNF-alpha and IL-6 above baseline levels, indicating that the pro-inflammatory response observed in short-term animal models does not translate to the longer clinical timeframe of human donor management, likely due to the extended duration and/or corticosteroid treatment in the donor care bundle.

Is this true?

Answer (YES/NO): NO